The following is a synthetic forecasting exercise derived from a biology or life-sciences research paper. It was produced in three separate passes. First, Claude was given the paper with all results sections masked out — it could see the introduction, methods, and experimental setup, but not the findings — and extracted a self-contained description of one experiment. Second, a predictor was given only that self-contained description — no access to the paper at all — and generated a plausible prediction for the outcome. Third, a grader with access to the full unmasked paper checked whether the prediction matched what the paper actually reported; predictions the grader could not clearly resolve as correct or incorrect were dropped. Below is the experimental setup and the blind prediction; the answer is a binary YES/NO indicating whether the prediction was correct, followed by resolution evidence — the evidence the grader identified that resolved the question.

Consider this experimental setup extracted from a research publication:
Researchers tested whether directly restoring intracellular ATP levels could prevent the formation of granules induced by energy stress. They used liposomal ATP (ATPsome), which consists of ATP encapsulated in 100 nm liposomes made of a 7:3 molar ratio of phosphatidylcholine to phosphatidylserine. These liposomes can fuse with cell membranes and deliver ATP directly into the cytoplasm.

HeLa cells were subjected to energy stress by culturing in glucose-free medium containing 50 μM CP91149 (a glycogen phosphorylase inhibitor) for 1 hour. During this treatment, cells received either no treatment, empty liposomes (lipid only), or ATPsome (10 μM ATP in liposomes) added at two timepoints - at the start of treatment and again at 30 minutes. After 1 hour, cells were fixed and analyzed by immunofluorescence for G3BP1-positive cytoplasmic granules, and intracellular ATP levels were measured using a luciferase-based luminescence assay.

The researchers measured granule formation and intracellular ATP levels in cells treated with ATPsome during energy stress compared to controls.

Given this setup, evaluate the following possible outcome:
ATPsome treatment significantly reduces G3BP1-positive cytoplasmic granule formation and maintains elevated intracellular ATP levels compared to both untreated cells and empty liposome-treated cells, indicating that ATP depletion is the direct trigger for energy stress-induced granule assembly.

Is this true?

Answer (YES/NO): YES